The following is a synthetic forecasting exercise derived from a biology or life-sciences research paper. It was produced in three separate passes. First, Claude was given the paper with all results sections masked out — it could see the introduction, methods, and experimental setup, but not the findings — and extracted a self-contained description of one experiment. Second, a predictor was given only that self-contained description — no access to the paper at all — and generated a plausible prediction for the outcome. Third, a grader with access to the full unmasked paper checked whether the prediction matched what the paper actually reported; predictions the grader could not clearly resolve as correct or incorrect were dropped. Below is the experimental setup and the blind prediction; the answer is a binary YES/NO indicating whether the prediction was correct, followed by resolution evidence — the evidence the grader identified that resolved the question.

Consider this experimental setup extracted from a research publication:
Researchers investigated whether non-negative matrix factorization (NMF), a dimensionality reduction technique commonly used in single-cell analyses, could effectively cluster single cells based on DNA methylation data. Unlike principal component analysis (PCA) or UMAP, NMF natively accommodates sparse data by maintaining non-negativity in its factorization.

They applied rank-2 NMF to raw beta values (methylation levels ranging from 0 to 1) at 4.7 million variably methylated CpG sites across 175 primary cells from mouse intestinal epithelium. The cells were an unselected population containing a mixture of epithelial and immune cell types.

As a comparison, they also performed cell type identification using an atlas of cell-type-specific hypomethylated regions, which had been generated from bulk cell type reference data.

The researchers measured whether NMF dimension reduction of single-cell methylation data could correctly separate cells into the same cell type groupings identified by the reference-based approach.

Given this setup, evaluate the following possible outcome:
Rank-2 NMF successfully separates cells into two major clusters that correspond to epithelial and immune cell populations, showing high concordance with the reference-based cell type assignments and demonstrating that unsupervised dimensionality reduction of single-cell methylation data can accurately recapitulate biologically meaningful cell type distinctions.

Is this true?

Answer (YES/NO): YES